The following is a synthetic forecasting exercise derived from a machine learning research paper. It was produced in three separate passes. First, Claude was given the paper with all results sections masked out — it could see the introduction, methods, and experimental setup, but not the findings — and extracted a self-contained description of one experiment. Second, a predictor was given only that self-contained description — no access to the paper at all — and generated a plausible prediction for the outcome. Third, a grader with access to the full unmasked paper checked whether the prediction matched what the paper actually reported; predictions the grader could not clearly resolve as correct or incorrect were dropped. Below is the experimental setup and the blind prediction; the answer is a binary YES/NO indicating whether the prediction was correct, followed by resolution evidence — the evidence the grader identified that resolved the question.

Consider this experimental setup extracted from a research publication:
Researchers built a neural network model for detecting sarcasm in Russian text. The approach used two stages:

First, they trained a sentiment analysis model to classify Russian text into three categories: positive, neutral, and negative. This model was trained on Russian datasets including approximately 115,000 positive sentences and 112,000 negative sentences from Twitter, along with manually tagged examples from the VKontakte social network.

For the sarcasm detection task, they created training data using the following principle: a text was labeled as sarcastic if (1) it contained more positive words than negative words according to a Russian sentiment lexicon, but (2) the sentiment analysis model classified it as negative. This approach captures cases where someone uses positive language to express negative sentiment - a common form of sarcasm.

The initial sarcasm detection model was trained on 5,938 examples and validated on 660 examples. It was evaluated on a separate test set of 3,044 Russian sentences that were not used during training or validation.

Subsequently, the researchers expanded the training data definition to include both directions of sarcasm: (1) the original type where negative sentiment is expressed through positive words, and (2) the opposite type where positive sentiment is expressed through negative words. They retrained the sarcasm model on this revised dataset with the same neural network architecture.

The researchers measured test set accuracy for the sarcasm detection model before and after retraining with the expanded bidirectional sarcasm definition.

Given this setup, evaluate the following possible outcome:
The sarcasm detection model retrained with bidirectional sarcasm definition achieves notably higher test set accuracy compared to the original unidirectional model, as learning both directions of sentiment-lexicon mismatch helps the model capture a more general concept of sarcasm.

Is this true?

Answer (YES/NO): NO